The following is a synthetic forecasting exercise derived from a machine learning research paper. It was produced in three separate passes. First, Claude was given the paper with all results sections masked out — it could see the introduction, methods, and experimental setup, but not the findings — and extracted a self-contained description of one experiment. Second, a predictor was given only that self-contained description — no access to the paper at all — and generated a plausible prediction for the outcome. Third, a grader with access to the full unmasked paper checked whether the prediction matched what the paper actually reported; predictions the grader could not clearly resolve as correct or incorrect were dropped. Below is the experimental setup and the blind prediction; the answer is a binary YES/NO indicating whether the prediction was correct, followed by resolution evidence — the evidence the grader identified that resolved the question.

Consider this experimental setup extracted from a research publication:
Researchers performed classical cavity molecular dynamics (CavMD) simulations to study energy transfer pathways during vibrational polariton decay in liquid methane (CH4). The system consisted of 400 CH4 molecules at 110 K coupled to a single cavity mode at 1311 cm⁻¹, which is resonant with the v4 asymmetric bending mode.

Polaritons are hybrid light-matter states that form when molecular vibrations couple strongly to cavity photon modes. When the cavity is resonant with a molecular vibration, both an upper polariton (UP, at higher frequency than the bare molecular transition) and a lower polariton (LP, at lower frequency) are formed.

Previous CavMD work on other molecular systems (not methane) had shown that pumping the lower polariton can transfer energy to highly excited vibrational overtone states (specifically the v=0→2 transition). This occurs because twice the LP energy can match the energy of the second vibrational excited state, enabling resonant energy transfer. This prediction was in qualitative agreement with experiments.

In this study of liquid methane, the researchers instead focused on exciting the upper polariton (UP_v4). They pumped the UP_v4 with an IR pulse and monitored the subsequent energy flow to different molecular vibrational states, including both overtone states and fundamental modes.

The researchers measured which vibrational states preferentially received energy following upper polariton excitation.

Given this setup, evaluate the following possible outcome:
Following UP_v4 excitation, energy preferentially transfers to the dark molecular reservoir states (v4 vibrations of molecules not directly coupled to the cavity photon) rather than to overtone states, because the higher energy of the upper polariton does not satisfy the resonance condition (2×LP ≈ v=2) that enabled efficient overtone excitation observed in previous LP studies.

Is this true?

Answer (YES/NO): NO